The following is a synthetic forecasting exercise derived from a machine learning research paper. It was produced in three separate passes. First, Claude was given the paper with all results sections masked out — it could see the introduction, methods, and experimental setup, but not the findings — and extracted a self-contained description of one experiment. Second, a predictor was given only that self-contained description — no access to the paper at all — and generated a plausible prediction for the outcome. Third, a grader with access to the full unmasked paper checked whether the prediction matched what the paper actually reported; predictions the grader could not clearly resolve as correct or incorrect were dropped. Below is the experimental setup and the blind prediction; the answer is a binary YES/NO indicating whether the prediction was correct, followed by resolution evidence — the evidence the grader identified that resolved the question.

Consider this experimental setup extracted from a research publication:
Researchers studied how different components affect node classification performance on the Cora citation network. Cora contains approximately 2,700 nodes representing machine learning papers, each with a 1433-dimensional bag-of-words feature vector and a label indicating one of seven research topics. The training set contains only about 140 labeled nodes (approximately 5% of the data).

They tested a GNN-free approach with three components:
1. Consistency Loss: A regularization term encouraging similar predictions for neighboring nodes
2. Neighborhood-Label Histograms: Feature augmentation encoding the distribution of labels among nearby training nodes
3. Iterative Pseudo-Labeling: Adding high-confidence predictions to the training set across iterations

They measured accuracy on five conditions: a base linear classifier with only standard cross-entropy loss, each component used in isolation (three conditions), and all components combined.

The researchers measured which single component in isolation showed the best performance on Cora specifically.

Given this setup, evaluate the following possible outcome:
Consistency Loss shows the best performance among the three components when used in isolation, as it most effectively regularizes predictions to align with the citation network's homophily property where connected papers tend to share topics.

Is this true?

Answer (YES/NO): NO